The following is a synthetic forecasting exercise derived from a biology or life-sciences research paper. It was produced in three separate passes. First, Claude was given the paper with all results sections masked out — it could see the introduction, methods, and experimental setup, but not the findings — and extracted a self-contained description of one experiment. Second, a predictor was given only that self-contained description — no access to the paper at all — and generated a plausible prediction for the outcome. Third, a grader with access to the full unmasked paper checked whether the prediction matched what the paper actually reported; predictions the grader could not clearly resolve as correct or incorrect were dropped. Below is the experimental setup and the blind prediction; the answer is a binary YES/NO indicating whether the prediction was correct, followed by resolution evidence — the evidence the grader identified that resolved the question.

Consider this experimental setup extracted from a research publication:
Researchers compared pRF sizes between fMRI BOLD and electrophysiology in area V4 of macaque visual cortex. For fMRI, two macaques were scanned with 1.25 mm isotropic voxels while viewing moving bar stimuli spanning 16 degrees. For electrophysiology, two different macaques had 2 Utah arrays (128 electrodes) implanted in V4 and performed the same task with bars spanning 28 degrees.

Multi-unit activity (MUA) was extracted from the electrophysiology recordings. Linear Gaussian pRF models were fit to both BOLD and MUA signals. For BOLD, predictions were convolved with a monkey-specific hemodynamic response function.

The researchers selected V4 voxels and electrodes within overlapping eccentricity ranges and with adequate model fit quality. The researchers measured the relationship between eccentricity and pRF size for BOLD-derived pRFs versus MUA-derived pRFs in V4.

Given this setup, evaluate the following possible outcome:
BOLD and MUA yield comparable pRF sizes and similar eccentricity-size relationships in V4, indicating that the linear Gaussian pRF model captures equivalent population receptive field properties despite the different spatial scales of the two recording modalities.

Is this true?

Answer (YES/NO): NO